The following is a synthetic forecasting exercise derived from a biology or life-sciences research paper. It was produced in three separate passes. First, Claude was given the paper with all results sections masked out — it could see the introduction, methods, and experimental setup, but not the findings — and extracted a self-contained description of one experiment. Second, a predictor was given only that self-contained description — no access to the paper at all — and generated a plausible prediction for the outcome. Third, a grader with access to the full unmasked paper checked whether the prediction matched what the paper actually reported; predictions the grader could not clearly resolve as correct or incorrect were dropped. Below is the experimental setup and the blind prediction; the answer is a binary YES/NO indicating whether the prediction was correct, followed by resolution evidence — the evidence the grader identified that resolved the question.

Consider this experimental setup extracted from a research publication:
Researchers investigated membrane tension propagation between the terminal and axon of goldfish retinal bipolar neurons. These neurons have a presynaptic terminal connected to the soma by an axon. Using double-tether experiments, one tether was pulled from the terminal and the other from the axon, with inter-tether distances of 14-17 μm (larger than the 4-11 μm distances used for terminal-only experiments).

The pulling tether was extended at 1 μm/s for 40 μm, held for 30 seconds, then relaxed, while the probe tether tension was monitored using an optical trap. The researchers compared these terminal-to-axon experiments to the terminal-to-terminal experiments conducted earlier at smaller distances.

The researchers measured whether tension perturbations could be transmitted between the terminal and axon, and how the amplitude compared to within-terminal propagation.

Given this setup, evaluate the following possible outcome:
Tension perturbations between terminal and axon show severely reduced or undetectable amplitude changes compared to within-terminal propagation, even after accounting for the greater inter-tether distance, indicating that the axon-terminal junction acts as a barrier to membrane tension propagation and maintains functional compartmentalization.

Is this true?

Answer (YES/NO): NO